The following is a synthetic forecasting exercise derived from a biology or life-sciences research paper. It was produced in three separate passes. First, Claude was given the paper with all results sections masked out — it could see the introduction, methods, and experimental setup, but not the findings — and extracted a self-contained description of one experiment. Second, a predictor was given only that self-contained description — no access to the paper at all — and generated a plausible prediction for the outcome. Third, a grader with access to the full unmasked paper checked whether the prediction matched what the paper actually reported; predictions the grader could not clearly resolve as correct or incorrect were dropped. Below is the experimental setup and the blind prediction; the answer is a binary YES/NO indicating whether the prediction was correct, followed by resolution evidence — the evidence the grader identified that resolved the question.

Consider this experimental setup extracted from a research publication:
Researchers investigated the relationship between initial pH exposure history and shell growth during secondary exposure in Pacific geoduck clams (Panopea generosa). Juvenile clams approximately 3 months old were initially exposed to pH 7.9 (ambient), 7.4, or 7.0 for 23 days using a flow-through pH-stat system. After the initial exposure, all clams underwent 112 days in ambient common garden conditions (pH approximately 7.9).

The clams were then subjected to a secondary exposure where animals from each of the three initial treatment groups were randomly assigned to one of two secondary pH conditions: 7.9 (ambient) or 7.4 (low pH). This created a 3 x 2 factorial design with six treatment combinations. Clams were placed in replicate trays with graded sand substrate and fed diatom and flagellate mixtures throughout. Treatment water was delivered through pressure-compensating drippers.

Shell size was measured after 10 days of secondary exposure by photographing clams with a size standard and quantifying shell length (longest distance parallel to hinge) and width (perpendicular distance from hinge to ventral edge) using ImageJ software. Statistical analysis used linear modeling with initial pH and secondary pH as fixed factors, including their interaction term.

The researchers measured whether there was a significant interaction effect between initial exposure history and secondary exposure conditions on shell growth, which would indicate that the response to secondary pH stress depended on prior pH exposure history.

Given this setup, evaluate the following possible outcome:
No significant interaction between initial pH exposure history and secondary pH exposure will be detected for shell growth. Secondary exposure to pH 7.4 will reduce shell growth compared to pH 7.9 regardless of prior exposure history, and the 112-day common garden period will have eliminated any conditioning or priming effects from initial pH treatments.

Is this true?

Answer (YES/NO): NO